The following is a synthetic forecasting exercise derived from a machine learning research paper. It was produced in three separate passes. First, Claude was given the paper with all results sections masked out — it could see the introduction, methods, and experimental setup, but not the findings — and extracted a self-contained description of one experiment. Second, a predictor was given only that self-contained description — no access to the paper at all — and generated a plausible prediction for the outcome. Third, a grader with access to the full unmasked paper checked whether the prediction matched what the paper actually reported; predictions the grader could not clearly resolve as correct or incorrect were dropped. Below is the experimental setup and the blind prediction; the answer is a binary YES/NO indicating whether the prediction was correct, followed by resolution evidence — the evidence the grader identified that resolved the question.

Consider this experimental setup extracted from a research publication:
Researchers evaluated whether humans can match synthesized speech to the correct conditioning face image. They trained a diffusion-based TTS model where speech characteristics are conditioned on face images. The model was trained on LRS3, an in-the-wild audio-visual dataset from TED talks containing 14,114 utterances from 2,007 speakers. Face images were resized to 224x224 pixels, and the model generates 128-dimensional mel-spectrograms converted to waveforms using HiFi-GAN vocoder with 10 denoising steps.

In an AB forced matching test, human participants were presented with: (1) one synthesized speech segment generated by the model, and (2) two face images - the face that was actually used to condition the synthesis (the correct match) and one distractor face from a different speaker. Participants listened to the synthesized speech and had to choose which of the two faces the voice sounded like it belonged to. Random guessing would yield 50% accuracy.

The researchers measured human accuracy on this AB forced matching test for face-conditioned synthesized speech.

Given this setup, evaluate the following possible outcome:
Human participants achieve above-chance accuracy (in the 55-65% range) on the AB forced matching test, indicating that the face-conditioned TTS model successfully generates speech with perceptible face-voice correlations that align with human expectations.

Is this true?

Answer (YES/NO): YES